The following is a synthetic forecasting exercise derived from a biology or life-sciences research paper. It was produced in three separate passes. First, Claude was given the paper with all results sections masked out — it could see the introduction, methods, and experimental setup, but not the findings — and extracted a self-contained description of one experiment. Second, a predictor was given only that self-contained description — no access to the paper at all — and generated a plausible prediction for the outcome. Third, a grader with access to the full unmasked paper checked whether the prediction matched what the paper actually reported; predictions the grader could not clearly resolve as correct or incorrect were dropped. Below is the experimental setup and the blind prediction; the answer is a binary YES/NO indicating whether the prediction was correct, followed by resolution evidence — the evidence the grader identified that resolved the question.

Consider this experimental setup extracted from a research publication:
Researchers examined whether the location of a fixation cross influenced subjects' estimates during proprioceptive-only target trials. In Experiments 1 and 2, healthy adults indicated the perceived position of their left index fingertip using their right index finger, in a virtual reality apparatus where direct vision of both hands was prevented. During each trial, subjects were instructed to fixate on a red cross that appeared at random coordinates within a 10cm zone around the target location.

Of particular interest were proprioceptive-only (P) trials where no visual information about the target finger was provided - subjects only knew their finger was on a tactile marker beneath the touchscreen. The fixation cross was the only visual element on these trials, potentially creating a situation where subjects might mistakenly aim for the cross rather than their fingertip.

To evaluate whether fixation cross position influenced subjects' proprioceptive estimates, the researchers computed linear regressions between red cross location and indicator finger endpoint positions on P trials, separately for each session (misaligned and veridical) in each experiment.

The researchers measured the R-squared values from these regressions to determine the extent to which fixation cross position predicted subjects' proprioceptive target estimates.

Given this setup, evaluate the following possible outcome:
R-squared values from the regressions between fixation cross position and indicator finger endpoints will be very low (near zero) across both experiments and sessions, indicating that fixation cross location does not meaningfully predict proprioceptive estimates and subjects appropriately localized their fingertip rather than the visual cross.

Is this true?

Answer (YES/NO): YES